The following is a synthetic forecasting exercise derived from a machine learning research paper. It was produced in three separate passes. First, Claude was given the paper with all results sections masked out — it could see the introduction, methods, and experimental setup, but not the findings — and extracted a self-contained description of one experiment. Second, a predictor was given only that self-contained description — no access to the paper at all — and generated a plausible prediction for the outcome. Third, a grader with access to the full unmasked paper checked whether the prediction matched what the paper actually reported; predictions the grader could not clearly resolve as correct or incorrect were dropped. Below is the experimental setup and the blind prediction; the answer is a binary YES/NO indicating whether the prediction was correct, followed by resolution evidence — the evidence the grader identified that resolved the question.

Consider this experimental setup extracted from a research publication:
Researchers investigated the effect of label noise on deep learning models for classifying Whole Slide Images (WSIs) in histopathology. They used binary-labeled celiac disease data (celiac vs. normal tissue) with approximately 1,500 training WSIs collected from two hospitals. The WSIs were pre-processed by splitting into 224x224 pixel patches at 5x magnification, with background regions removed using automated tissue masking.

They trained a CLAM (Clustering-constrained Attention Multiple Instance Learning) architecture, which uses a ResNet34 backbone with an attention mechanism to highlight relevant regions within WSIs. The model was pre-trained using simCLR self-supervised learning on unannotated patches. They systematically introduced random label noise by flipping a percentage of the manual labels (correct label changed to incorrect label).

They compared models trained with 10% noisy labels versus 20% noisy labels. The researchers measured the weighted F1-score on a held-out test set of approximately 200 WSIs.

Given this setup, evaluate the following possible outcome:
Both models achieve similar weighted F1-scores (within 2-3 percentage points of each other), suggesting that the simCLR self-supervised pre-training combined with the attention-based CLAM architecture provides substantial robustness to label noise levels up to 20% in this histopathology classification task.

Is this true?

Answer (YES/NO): NO